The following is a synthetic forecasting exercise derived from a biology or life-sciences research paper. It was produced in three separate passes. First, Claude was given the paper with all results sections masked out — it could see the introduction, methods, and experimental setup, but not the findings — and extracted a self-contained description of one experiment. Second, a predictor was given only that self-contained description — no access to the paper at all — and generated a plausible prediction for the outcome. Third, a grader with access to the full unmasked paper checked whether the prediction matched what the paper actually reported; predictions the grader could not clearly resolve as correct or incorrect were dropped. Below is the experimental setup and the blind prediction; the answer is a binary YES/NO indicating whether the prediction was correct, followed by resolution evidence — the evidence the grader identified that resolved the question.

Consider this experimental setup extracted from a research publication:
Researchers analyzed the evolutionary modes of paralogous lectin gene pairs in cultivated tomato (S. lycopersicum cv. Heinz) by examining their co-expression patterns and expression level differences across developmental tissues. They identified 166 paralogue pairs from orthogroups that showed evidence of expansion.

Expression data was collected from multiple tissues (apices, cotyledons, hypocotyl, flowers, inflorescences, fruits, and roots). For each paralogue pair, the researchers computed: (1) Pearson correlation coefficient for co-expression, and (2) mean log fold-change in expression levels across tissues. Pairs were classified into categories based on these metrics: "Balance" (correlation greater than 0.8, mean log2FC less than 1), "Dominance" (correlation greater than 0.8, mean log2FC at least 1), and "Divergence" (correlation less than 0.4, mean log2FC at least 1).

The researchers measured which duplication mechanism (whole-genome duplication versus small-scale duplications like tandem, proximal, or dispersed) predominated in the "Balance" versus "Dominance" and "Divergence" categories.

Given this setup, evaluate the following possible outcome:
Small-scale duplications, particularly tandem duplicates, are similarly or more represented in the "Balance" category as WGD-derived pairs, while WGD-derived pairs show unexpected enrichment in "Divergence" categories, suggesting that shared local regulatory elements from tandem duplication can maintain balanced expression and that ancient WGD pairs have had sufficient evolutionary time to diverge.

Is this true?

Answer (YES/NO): NO